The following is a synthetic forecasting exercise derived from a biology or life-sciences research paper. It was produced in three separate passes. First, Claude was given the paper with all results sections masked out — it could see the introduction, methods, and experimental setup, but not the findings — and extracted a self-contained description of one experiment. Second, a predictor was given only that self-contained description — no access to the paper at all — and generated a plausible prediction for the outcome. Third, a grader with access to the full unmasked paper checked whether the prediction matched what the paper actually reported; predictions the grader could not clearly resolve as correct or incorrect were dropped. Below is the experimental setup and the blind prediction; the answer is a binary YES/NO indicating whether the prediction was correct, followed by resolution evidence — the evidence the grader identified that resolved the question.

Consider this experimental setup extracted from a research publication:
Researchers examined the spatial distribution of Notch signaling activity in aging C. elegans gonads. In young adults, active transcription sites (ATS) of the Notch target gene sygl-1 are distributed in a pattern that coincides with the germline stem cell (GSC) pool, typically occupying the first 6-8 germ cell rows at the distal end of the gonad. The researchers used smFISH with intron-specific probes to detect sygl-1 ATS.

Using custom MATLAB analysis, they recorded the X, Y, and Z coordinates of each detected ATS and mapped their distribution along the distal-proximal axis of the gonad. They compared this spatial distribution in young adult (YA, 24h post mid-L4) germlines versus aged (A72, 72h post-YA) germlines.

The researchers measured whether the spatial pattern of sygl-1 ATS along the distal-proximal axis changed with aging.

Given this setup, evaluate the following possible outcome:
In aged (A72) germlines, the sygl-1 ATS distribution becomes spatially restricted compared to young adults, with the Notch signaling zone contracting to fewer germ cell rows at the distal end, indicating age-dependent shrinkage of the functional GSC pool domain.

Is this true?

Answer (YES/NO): NO